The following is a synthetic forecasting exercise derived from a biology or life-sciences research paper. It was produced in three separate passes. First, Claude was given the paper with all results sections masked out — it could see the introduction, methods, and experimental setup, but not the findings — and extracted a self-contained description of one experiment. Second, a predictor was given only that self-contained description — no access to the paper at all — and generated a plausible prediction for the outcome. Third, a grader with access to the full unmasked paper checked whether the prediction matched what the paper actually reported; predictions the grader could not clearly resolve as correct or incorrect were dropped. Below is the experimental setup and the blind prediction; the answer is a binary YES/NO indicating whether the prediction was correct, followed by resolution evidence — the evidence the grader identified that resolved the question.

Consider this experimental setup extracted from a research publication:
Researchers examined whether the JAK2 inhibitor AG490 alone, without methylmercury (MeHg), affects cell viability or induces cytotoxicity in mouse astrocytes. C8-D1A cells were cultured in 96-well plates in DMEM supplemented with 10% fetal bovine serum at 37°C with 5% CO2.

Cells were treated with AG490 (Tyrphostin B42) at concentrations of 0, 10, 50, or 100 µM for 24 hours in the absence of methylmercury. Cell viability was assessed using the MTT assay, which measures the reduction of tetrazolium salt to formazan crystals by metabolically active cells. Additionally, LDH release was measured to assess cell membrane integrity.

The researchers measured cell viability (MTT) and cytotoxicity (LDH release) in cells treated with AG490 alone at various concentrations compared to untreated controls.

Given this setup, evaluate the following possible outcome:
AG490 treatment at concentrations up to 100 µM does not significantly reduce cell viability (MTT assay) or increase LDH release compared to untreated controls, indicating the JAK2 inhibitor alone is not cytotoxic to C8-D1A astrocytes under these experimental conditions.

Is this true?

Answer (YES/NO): NO